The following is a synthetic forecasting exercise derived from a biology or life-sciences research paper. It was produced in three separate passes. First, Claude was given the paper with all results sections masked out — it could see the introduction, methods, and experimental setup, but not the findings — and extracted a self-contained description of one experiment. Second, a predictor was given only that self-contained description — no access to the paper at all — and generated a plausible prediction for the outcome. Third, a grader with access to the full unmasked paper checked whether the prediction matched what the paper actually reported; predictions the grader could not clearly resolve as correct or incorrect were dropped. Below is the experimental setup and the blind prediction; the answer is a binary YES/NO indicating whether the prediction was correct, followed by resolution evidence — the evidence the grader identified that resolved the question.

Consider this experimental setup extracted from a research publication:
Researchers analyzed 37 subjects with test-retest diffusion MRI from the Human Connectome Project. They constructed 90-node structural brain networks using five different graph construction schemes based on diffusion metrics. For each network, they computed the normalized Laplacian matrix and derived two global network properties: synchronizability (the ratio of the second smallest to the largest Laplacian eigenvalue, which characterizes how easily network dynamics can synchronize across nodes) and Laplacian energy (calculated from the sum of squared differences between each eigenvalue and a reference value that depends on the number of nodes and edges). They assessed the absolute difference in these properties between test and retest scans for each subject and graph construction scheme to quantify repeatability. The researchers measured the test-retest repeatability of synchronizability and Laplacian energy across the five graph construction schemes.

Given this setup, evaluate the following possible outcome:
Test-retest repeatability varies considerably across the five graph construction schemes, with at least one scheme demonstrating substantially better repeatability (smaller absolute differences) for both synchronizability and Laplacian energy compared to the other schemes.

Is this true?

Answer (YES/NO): YES